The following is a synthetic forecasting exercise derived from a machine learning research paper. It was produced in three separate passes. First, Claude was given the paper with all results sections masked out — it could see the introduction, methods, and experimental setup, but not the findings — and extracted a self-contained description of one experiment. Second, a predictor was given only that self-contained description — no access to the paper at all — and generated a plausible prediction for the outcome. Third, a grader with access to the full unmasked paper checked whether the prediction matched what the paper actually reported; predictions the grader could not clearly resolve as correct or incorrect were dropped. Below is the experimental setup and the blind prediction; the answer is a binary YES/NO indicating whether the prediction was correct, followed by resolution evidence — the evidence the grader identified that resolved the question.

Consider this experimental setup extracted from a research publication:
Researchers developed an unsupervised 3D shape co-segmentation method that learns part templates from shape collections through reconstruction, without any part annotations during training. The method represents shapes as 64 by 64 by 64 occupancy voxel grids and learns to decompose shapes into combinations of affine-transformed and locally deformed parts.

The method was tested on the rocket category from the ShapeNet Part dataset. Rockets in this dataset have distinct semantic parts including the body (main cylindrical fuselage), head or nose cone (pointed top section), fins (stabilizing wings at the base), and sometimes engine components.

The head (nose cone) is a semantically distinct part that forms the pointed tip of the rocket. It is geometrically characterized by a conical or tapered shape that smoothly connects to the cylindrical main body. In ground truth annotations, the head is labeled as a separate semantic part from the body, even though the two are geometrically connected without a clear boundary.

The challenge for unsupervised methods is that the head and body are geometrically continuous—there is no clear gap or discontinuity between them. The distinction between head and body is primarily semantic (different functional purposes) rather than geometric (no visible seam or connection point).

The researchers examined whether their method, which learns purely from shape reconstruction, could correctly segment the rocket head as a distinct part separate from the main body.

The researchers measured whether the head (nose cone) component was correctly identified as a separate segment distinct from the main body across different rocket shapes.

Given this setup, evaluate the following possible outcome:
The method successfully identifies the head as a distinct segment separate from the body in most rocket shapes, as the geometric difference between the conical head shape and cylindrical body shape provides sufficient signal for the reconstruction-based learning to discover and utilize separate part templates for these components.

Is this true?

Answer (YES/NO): NO